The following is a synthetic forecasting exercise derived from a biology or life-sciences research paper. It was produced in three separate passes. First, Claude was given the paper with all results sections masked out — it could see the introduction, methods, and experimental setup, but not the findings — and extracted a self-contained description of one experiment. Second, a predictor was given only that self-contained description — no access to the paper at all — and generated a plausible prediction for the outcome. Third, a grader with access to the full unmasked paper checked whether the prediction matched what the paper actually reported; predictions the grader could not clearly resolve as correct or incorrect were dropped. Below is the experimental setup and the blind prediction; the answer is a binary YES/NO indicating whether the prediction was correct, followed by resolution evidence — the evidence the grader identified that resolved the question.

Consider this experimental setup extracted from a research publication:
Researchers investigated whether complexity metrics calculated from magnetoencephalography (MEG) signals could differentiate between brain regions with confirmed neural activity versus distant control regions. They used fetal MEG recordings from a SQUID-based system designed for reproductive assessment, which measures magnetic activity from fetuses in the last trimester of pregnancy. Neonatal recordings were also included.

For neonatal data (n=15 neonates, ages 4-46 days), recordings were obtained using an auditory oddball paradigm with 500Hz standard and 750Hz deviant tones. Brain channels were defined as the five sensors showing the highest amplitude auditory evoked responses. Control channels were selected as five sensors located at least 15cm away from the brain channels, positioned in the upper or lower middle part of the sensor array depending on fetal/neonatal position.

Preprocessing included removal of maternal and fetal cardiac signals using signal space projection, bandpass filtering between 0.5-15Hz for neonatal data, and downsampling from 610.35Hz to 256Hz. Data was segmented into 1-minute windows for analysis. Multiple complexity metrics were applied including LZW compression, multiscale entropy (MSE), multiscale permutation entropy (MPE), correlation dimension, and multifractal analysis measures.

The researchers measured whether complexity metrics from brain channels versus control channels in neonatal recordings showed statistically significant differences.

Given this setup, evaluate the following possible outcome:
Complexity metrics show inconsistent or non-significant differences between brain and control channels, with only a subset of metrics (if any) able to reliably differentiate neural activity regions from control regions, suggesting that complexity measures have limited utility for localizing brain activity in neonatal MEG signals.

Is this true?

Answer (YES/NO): NO